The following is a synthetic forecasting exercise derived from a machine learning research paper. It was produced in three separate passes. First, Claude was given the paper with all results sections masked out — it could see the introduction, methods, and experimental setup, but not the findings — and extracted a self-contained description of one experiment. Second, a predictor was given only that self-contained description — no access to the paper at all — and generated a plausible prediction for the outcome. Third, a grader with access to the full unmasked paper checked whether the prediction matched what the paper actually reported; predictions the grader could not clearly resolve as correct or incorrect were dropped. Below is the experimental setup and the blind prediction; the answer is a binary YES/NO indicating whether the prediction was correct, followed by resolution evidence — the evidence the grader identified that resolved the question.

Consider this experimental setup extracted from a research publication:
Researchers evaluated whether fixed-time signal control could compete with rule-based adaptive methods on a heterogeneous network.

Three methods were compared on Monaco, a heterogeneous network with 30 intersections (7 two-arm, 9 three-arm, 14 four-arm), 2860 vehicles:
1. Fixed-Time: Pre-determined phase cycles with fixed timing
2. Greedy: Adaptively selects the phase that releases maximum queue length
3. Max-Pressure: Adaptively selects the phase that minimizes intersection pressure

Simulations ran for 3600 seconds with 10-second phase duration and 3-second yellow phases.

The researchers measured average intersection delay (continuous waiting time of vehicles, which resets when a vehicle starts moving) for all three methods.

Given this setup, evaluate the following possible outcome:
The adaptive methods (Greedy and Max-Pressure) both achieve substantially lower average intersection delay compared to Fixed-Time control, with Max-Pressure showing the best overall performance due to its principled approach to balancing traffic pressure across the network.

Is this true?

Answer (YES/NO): NO